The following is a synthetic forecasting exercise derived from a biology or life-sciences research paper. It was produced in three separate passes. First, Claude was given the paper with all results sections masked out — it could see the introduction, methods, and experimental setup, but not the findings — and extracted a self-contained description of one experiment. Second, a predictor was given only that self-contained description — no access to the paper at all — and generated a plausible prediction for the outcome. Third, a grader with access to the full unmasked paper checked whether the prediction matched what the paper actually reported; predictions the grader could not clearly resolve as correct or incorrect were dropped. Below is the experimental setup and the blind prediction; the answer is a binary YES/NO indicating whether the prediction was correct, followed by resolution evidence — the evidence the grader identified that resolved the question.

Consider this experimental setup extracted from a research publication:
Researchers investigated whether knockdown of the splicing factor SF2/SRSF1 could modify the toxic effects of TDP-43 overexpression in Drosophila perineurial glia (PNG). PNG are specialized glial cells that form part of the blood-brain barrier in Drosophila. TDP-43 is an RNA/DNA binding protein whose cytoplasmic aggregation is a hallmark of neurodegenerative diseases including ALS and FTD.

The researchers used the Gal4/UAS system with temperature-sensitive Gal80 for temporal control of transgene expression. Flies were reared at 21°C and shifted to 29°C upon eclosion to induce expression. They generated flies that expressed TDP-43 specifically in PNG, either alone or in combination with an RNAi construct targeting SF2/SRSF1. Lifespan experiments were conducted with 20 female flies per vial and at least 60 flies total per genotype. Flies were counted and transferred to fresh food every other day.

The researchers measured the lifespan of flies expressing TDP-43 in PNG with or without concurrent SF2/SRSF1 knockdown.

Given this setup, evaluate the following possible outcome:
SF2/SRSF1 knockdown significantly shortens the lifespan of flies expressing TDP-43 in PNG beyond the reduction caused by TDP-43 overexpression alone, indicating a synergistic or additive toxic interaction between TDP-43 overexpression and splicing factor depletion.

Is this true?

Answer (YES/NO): NO